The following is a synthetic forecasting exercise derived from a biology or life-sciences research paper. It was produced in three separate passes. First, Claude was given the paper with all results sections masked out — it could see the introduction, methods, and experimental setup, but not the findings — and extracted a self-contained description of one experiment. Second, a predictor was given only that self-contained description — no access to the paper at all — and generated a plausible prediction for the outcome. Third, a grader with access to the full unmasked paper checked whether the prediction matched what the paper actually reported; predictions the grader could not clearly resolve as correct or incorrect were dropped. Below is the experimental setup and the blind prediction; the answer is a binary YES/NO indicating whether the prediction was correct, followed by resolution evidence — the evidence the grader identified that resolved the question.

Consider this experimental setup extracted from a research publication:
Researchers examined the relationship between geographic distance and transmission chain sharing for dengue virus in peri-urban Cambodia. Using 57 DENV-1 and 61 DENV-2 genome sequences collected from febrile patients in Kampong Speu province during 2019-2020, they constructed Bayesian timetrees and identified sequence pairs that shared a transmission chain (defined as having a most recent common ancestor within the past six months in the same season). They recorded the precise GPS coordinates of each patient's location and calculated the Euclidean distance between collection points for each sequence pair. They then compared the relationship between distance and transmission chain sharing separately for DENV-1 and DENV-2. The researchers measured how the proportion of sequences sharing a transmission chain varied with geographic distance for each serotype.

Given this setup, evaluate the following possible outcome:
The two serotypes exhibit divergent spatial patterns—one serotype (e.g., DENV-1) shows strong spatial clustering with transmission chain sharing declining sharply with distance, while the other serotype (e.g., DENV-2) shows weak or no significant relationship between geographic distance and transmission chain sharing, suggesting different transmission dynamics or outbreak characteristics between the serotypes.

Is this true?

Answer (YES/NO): NO